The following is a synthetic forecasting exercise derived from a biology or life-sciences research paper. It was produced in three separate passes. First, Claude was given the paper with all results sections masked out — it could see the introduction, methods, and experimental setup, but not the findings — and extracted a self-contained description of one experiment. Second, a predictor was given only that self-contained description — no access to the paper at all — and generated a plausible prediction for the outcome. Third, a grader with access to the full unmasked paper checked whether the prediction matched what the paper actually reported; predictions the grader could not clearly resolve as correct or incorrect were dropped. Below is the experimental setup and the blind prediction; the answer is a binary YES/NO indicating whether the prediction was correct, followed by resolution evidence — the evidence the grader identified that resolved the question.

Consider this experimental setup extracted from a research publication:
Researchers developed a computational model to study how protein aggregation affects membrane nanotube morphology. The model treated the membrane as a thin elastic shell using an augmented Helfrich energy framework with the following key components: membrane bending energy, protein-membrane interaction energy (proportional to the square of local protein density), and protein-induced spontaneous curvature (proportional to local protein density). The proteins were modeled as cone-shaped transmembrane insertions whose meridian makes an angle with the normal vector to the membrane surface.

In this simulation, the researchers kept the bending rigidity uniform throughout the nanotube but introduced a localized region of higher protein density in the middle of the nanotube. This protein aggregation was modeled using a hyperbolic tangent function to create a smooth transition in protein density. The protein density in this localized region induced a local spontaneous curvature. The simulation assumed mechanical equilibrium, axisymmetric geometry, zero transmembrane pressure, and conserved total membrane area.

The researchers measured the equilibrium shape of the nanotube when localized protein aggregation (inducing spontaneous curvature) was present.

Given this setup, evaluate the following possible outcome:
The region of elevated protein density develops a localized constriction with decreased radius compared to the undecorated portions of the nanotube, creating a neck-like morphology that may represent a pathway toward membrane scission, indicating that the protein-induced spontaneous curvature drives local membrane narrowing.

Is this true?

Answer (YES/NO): NO